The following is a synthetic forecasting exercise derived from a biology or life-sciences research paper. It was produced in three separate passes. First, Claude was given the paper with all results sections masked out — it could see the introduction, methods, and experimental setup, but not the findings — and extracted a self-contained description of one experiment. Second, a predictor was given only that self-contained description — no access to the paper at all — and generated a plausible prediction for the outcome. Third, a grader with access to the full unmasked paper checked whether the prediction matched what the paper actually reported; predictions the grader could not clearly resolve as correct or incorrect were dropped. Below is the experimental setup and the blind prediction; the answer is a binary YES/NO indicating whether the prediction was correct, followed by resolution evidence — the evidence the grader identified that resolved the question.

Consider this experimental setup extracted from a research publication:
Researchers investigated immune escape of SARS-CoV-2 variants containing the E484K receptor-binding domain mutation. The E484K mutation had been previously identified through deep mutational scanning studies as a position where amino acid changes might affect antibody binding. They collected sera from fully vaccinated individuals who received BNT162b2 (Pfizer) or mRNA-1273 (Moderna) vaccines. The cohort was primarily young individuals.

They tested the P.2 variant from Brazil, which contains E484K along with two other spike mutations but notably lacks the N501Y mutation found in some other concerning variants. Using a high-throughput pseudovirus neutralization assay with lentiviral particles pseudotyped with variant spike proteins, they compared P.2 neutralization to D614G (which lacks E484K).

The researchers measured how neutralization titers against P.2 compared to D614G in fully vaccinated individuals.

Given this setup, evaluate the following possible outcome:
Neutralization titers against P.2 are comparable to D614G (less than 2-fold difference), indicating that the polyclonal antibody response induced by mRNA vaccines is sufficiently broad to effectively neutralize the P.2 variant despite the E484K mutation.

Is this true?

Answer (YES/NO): NO